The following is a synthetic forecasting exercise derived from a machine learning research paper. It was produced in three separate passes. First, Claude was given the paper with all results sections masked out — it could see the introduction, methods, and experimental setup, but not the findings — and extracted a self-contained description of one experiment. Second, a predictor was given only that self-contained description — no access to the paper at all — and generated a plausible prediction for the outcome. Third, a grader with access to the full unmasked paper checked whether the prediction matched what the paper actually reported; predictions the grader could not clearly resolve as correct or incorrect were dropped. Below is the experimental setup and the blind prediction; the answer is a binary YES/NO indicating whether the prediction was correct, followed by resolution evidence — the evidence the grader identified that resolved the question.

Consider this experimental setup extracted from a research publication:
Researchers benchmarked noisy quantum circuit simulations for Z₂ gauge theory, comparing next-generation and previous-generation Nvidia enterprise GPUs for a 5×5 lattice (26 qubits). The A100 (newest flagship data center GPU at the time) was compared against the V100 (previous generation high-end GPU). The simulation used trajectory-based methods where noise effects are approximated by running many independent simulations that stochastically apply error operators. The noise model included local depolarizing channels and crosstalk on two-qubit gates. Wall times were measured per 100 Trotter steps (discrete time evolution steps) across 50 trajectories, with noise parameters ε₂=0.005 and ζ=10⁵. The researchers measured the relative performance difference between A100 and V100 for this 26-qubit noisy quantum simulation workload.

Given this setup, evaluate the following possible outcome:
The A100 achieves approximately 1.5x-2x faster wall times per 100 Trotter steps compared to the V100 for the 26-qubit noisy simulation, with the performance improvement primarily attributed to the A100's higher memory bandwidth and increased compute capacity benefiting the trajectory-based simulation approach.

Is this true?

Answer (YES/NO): NO